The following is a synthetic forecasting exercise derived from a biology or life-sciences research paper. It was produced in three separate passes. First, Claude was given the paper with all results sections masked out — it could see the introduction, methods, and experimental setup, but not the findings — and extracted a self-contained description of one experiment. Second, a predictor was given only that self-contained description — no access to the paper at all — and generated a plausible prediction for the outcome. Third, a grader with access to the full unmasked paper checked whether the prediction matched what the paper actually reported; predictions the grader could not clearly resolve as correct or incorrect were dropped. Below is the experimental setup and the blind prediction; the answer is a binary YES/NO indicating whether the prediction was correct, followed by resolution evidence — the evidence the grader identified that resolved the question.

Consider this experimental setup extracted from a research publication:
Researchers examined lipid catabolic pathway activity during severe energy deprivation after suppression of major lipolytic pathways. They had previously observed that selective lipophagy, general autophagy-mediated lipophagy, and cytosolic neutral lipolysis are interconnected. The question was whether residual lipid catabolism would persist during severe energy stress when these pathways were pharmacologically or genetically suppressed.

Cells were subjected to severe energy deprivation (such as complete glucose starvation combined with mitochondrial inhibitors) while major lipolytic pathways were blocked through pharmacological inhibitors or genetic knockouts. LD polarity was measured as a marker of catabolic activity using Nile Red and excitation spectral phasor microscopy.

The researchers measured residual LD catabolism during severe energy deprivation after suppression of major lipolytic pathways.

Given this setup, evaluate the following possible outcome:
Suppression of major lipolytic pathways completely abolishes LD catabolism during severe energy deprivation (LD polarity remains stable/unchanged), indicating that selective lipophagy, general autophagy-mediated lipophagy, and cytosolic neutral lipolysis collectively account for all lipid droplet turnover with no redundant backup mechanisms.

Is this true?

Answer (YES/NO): NO